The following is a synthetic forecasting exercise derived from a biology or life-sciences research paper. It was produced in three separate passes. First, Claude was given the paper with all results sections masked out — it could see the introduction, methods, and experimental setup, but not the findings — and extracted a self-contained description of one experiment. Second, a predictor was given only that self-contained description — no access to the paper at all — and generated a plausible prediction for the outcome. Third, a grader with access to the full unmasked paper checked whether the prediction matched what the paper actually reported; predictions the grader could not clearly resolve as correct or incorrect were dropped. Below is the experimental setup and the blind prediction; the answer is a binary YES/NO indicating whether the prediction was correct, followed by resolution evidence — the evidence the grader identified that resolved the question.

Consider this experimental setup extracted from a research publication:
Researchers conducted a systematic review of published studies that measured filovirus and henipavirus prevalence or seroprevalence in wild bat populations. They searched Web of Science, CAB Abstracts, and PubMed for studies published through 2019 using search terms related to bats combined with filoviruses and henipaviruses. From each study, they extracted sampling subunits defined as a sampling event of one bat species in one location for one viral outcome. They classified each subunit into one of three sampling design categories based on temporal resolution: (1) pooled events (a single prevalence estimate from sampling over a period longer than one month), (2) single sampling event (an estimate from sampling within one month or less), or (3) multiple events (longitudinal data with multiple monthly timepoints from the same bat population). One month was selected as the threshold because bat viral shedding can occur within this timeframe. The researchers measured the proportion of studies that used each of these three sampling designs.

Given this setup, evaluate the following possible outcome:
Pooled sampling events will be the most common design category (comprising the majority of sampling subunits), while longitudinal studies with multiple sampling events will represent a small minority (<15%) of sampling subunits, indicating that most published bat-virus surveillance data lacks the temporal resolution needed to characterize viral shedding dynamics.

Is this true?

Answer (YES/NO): NO